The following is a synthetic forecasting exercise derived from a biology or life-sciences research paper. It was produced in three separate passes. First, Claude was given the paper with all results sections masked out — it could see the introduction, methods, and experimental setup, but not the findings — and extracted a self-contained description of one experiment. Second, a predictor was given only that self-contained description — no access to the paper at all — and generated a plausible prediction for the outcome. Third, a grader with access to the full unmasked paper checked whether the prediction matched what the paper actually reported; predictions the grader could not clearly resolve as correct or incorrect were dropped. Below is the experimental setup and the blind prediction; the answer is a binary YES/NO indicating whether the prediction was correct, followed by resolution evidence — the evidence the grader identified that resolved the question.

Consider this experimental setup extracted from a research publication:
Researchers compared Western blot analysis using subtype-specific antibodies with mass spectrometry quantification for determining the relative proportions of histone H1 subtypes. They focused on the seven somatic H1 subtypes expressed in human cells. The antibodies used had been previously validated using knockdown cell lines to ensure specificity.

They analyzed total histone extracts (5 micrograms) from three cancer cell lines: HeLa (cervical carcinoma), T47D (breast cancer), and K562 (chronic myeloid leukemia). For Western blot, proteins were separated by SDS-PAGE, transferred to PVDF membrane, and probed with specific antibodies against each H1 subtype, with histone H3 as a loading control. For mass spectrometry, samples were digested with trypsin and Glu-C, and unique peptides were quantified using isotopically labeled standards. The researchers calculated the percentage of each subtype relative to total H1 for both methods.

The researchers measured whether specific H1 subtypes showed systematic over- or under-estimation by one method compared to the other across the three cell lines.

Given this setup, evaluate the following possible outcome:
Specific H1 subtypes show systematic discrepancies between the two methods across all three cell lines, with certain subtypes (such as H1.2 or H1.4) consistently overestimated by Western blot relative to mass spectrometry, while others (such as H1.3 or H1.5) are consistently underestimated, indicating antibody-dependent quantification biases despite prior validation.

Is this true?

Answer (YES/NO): NO